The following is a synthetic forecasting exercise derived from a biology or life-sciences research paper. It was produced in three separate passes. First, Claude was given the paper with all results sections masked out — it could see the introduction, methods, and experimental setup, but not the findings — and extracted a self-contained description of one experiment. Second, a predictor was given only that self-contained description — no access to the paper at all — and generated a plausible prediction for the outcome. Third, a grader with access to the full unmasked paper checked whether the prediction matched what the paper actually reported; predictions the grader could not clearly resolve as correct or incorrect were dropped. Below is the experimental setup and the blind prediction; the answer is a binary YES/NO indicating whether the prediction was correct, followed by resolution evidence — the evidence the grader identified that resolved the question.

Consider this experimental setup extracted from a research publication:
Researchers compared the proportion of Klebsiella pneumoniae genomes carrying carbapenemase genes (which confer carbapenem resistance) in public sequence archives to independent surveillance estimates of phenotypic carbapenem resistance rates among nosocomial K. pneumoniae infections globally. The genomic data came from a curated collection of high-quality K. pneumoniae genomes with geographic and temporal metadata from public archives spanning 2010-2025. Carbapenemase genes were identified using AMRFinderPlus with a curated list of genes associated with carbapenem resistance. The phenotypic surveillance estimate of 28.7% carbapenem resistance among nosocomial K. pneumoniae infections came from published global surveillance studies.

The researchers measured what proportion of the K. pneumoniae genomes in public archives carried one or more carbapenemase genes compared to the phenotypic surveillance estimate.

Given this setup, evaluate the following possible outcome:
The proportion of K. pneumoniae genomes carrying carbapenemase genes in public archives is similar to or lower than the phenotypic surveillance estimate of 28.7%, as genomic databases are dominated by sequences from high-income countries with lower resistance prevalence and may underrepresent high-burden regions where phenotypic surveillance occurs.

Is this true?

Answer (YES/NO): NO